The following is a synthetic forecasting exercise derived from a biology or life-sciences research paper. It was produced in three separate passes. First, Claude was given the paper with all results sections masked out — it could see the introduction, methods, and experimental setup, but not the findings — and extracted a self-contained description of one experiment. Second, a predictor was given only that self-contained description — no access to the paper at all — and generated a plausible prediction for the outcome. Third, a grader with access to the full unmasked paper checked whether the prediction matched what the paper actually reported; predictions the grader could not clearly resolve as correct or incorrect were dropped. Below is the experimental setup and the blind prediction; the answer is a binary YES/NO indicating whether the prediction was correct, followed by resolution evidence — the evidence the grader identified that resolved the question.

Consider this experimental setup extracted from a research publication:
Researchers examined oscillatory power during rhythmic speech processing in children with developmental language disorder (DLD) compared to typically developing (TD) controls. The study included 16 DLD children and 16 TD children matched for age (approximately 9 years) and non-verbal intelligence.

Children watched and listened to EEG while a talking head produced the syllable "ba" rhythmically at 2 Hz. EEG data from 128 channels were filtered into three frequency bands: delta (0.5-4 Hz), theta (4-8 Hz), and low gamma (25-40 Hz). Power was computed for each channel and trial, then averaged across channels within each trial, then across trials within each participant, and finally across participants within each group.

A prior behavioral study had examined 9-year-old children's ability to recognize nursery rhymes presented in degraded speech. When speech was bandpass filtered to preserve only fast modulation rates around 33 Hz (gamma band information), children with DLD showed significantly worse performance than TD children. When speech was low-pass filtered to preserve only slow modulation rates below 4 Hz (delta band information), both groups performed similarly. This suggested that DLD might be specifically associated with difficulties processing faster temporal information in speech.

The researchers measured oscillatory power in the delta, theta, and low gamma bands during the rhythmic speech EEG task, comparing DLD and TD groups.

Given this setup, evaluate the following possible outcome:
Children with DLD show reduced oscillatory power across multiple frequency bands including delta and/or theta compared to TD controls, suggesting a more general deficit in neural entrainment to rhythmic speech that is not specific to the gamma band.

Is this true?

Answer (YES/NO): NO